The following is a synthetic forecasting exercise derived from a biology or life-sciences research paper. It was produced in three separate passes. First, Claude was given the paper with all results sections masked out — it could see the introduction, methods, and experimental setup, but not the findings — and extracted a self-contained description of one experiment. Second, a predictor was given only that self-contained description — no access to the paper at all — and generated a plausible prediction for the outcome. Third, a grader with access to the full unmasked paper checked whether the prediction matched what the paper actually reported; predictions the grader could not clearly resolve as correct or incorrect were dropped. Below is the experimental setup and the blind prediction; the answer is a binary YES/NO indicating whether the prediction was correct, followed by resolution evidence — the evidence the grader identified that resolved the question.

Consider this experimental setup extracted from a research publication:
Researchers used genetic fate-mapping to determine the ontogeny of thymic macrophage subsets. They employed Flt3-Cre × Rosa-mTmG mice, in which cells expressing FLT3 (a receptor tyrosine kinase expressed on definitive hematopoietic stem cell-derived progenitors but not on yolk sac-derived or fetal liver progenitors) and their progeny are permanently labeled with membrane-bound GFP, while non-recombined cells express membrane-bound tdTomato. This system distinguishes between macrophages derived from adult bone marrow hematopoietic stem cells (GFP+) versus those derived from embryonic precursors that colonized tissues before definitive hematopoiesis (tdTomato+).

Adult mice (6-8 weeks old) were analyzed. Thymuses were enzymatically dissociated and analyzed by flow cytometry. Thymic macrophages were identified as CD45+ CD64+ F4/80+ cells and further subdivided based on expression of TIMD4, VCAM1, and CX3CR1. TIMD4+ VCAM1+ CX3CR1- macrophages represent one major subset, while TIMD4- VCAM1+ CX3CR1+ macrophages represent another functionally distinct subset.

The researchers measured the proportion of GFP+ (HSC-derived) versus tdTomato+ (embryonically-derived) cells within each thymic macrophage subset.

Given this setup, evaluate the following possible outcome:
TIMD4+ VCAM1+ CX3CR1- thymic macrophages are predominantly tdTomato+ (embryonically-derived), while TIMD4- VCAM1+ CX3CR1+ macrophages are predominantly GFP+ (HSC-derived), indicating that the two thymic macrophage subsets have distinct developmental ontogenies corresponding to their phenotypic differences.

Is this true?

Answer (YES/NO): YES